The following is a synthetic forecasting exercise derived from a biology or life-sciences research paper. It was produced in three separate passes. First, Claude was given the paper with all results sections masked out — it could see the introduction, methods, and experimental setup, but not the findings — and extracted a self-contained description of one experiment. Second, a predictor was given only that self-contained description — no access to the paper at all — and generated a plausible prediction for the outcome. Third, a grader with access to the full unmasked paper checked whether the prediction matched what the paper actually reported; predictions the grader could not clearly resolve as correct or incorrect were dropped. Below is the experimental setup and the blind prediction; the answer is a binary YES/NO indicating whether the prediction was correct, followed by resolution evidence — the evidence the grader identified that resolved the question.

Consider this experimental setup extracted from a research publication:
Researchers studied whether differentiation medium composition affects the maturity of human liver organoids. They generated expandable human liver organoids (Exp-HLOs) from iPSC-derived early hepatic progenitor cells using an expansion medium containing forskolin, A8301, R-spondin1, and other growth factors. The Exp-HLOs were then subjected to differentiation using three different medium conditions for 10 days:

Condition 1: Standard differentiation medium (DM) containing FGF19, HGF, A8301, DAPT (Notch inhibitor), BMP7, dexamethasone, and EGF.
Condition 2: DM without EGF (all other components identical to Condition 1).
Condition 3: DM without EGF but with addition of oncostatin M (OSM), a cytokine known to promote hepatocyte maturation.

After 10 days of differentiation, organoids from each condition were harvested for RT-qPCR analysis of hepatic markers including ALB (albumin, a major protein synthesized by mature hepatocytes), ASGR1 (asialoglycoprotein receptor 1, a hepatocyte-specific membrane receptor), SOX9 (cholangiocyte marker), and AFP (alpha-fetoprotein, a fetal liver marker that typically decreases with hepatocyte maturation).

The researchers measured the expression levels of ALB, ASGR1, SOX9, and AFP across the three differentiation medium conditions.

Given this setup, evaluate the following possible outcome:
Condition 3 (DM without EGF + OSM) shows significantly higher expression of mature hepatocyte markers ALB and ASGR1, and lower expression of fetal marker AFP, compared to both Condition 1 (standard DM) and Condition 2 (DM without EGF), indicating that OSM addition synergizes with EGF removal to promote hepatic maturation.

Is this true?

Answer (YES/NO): NO